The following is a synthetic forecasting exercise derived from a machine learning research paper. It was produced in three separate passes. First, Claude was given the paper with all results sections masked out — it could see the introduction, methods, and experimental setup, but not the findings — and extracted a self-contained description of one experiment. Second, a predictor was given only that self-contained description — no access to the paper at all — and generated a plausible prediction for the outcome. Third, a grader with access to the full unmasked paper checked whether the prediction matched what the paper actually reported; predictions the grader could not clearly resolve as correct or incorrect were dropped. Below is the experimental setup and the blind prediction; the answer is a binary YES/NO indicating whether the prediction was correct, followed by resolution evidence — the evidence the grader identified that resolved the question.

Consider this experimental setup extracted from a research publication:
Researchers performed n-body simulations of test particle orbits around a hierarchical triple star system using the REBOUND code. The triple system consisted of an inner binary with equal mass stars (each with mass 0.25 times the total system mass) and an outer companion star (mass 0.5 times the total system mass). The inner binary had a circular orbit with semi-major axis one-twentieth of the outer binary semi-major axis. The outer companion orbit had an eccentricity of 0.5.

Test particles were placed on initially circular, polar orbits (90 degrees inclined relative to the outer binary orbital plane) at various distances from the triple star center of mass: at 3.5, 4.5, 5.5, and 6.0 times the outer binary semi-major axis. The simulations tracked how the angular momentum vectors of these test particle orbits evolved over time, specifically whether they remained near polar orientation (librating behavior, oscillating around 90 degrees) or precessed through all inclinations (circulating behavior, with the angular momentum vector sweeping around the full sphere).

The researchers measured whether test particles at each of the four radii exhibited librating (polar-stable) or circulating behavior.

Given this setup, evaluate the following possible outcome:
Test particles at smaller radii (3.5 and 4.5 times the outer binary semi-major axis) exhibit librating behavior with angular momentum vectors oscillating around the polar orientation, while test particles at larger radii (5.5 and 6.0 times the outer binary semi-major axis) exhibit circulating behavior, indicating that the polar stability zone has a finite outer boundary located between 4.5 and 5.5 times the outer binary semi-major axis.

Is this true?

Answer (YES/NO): NO